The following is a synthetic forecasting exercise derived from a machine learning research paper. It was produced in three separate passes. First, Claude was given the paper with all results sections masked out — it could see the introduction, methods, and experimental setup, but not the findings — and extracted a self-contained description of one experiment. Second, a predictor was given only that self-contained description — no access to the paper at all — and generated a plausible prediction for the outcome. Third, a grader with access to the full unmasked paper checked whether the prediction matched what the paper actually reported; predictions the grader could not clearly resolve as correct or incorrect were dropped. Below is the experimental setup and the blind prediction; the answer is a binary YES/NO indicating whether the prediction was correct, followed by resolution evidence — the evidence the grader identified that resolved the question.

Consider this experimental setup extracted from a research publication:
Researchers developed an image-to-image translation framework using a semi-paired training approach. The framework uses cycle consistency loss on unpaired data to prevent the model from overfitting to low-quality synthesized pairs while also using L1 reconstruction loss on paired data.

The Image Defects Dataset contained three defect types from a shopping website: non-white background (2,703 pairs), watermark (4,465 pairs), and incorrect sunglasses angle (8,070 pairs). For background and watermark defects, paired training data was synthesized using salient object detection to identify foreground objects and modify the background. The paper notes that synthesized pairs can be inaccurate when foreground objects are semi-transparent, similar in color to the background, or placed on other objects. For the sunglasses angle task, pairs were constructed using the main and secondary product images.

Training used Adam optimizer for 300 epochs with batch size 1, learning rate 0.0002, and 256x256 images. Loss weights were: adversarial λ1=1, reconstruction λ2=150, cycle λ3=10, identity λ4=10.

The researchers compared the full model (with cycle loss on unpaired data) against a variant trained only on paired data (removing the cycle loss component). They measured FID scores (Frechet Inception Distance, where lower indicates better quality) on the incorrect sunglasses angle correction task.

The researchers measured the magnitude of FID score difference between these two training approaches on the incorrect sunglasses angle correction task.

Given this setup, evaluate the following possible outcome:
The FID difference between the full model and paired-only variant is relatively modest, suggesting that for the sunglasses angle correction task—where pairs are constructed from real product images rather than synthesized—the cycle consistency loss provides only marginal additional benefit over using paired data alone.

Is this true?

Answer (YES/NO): YES